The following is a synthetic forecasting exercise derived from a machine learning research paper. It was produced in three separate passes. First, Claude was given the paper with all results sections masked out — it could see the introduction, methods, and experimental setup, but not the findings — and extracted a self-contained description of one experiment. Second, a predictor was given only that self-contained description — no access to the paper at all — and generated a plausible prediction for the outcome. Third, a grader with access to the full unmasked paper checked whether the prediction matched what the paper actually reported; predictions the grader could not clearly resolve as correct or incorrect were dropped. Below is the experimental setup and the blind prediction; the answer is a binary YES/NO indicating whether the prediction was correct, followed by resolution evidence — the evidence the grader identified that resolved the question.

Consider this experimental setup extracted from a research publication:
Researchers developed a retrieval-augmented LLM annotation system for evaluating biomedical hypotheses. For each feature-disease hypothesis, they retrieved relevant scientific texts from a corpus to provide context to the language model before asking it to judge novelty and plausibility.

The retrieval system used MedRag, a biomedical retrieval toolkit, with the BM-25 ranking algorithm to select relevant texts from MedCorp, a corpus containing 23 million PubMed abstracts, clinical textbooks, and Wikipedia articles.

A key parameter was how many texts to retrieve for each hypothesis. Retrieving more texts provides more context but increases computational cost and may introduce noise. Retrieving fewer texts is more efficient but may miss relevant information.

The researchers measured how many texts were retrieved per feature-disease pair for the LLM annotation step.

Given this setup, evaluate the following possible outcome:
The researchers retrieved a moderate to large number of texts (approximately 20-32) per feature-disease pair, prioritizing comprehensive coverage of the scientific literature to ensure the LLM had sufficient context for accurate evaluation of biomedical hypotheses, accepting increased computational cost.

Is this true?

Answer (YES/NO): YES